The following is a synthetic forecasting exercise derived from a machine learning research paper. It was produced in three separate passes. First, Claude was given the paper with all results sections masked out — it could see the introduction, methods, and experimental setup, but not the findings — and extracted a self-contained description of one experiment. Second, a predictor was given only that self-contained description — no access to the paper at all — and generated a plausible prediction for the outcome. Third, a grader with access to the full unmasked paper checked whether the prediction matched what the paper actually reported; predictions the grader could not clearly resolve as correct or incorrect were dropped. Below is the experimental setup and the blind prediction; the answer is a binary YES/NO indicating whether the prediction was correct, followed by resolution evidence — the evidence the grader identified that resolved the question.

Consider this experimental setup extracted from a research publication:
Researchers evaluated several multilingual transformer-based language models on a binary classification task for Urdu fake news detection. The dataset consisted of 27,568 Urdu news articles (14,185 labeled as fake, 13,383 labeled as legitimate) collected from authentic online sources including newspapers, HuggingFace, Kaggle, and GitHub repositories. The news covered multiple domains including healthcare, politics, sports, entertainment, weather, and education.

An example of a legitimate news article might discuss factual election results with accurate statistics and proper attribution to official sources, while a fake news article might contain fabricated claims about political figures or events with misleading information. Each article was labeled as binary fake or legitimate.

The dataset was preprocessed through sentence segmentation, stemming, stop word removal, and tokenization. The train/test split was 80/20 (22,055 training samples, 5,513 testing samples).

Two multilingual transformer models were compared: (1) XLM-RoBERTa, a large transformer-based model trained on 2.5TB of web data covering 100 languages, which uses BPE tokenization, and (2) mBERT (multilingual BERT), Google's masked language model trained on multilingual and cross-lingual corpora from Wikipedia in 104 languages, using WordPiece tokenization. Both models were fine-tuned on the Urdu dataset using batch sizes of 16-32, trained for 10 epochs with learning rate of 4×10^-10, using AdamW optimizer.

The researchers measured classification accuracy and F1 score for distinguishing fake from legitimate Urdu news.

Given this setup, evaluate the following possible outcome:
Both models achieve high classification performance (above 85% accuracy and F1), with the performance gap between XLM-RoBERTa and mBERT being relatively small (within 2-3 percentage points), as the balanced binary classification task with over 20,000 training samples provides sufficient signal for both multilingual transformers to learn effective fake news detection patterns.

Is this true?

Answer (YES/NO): NO